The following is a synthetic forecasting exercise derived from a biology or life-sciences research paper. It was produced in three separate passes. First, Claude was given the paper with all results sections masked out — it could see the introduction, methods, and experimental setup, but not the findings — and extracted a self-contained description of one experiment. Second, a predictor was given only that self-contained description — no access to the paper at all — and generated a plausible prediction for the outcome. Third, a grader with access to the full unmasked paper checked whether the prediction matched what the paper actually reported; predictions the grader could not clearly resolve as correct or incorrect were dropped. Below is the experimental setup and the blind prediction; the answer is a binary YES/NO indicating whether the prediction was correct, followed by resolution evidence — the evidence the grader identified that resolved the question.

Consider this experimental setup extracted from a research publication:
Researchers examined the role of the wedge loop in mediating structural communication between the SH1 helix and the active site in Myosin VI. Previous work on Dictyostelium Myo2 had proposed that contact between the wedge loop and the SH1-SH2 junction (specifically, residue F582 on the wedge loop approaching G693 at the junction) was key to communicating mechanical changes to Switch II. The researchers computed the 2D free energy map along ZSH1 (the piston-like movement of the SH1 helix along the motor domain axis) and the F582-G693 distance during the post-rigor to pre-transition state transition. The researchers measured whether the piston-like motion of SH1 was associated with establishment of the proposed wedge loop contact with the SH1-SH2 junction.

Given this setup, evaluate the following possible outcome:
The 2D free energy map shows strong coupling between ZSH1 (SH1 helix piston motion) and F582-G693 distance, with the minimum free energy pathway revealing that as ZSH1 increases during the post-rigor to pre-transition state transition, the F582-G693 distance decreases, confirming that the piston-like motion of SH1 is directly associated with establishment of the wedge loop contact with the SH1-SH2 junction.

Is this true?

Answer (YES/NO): NO